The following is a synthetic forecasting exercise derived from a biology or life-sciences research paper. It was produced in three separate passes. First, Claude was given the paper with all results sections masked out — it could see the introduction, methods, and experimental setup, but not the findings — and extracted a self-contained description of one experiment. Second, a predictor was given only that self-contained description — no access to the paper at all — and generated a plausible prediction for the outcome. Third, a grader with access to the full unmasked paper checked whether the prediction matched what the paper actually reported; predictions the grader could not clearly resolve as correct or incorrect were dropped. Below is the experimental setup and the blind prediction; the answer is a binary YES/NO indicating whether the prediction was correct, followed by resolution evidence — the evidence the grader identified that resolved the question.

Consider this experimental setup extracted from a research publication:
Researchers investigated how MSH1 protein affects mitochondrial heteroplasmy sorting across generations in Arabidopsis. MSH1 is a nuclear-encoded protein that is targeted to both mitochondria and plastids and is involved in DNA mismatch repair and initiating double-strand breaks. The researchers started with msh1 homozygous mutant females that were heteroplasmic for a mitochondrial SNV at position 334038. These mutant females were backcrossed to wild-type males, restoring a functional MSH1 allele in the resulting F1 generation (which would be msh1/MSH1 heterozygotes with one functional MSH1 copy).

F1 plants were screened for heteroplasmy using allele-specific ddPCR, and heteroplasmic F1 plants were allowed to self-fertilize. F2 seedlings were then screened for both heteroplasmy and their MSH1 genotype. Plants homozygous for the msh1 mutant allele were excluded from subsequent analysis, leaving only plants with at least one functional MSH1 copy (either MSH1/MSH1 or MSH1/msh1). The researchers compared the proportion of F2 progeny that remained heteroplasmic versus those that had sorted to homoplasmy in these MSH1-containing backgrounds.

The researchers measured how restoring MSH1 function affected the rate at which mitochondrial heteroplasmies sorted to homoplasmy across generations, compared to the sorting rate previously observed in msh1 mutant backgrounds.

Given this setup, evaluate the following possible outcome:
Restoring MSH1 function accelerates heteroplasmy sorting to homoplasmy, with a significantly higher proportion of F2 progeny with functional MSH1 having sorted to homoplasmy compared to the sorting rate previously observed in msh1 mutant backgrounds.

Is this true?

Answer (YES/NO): YES